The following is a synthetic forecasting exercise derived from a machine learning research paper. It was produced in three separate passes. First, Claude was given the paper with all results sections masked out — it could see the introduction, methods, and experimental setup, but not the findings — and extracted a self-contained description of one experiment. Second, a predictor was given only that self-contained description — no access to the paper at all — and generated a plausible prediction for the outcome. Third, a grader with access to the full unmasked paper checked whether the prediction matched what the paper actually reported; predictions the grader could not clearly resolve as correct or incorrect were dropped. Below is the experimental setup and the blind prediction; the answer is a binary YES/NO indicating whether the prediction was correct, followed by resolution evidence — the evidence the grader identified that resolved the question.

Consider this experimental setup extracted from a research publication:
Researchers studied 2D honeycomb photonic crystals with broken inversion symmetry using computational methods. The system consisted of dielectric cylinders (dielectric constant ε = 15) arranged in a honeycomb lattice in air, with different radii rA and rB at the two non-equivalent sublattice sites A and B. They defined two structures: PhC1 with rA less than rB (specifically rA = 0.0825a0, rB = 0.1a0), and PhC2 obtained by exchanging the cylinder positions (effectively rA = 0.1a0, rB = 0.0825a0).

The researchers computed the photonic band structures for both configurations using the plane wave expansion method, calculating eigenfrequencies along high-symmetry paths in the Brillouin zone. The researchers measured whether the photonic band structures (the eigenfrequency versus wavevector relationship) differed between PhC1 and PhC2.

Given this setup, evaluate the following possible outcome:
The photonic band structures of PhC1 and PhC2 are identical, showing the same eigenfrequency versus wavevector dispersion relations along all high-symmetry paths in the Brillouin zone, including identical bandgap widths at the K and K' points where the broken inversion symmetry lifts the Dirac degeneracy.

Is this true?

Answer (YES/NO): YES